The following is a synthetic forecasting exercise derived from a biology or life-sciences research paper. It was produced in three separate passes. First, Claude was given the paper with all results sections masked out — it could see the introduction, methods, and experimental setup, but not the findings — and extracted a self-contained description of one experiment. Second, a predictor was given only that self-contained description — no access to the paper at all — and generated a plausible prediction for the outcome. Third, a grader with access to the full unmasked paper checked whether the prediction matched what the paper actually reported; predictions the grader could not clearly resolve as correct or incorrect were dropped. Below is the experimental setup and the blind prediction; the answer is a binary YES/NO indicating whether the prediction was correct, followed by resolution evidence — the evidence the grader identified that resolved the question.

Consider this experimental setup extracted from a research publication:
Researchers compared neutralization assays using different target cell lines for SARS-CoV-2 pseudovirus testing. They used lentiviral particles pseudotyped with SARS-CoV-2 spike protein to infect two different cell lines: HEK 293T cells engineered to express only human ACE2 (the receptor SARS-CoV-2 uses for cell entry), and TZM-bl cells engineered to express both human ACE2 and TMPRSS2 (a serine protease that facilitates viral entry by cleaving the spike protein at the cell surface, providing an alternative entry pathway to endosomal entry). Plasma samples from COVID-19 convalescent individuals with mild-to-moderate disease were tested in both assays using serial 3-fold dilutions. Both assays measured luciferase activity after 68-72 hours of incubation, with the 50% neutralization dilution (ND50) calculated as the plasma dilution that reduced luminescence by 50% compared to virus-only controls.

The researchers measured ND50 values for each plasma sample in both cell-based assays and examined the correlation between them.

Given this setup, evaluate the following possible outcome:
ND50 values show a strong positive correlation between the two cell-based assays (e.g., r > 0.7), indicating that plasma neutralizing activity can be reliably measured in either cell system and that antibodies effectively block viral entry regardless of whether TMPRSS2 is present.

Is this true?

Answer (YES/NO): NO